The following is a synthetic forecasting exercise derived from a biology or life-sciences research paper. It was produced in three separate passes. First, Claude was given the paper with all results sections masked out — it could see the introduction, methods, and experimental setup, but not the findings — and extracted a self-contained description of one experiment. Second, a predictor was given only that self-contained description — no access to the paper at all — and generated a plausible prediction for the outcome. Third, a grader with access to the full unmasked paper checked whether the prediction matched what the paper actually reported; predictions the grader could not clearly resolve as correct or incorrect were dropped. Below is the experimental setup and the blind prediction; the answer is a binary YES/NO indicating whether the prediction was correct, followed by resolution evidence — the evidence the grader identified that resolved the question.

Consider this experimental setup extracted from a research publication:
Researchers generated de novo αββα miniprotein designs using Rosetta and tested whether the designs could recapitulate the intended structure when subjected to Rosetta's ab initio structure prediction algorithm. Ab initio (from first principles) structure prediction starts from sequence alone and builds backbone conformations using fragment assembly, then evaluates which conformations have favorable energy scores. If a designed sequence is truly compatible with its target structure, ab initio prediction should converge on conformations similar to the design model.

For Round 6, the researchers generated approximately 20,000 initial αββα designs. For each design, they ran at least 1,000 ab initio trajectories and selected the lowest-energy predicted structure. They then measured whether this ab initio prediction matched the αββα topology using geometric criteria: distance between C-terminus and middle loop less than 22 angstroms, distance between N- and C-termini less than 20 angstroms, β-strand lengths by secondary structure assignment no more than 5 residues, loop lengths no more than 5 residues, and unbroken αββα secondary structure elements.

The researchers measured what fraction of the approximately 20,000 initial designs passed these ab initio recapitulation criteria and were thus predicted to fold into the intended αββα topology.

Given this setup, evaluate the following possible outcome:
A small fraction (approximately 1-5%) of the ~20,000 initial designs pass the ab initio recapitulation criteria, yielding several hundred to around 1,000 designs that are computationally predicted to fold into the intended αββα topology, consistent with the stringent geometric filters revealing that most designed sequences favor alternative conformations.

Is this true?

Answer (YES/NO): NO